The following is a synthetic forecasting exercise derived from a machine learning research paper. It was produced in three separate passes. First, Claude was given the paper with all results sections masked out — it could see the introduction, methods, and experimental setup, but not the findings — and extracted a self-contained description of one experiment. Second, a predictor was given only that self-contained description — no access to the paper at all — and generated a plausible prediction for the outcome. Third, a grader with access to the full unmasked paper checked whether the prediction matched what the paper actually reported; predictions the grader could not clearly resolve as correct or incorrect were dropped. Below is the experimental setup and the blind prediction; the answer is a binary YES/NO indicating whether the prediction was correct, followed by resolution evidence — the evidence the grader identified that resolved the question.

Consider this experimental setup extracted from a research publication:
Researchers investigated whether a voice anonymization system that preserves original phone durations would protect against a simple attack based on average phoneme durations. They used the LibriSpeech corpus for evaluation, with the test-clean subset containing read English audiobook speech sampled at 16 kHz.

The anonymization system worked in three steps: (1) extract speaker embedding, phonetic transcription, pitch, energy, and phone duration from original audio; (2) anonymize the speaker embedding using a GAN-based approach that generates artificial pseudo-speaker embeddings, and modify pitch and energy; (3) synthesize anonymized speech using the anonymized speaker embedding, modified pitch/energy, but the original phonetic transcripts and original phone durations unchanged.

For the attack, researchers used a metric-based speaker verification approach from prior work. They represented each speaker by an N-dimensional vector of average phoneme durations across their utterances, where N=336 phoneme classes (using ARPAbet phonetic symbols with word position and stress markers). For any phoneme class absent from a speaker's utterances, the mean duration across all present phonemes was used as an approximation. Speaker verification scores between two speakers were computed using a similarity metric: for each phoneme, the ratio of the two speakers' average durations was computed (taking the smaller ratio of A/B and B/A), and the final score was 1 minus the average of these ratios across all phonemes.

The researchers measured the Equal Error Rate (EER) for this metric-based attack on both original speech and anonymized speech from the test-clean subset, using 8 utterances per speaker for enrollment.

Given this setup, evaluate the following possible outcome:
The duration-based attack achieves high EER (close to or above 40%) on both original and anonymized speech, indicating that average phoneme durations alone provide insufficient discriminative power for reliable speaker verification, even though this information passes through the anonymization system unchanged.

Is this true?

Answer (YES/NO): NO